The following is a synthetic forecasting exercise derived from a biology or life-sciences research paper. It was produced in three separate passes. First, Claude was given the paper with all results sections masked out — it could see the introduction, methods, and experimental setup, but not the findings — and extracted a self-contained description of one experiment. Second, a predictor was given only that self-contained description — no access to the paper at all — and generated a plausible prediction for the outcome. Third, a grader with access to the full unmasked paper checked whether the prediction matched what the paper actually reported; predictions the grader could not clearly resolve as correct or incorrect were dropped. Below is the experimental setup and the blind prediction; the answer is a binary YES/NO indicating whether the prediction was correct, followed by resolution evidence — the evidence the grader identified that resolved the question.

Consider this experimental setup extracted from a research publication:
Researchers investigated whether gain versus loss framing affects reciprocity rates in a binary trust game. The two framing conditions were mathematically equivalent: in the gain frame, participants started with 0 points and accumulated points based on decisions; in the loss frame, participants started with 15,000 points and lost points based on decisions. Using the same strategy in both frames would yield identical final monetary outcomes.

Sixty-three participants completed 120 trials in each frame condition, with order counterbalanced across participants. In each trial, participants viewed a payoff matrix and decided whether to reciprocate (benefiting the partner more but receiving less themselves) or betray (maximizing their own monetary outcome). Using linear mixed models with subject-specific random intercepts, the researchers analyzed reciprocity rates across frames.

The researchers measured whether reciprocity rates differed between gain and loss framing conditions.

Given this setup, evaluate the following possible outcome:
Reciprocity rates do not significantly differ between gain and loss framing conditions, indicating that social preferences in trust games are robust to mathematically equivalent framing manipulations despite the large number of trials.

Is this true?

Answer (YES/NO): YES